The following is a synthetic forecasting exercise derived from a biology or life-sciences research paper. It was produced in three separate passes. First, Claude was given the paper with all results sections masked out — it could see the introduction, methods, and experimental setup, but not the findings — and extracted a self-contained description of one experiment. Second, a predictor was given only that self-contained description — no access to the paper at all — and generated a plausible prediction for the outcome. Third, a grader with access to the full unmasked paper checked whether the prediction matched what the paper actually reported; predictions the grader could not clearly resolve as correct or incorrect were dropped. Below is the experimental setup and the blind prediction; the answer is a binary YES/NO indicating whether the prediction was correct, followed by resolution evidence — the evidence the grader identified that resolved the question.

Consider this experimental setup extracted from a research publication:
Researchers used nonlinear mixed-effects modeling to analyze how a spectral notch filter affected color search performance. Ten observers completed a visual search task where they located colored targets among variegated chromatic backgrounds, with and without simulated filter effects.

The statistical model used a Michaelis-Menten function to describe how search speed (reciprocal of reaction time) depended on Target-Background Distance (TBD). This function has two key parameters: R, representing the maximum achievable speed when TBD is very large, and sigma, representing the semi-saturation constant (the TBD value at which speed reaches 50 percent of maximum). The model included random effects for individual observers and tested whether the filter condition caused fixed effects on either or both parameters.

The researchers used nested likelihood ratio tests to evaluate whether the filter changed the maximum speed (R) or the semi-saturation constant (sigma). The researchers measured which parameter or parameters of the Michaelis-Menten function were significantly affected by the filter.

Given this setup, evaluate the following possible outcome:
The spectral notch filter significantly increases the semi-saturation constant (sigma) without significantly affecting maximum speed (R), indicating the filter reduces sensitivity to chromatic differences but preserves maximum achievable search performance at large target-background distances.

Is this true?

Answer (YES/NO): NO